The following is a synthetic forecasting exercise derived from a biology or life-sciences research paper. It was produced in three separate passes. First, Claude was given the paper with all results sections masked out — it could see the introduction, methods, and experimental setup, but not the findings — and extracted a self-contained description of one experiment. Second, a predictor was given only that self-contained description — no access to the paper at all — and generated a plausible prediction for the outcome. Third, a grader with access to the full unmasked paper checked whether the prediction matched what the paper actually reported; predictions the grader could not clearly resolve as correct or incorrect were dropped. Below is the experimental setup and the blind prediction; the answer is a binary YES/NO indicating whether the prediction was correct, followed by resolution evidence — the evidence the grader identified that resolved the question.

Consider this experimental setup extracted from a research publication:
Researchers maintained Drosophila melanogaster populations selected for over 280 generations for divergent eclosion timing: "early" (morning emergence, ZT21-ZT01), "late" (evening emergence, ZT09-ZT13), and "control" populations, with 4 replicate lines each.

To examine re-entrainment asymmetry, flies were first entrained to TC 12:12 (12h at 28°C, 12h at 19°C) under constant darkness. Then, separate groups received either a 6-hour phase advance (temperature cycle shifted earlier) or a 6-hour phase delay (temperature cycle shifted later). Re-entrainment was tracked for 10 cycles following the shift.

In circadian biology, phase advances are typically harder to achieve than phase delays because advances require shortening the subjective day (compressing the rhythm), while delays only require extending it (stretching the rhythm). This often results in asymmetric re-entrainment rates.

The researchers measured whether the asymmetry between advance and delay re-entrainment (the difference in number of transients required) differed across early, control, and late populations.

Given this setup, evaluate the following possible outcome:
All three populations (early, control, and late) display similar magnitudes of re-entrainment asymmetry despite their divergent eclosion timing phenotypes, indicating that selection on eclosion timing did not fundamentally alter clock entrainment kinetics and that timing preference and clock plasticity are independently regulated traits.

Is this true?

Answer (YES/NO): NO